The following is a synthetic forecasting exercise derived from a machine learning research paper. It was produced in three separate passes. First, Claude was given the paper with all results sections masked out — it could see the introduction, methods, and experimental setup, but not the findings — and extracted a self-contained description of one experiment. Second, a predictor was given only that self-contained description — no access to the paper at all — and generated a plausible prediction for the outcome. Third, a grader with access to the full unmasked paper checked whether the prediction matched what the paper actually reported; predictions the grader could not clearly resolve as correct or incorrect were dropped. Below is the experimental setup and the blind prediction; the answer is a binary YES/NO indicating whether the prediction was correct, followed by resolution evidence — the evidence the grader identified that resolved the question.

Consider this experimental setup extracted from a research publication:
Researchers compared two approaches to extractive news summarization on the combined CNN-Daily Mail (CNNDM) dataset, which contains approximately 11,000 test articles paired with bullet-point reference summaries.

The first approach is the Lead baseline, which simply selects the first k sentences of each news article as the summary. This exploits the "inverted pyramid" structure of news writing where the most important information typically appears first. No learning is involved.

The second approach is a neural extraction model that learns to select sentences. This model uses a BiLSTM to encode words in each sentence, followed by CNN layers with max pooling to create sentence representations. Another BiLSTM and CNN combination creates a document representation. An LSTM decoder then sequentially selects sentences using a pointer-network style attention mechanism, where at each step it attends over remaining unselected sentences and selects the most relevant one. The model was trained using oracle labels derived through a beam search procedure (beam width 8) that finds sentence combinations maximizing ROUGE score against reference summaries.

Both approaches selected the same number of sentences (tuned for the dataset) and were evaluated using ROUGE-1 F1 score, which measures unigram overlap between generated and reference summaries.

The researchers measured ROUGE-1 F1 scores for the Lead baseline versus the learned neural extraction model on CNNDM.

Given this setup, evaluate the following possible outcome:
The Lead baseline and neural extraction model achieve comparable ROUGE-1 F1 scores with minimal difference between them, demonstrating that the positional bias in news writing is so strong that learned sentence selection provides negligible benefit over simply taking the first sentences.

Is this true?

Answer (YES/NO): NO